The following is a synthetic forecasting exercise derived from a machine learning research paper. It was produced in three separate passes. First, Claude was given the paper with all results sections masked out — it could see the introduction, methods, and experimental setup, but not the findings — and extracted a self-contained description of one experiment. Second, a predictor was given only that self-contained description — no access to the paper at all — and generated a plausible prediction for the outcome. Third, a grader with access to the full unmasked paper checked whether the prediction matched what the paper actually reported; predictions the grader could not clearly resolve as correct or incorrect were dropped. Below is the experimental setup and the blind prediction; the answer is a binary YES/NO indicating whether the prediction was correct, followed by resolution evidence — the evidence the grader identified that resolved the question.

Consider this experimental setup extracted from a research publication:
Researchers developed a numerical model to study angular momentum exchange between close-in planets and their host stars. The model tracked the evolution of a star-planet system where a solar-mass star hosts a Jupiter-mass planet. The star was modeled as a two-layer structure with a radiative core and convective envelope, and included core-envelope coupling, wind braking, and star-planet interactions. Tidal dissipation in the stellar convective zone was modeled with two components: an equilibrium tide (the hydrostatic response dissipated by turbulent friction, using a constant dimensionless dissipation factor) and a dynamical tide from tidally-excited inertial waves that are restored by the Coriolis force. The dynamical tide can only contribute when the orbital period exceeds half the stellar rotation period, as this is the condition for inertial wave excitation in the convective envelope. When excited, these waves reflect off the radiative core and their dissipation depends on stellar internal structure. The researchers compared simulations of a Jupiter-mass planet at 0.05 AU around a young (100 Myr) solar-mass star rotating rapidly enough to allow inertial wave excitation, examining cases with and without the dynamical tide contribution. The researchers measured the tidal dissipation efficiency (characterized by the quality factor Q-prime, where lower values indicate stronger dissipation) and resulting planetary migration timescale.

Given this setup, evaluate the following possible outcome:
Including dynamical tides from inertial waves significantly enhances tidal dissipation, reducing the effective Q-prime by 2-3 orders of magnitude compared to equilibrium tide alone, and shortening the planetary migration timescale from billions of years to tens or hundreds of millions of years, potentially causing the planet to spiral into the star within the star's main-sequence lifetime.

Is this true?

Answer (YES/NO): YES